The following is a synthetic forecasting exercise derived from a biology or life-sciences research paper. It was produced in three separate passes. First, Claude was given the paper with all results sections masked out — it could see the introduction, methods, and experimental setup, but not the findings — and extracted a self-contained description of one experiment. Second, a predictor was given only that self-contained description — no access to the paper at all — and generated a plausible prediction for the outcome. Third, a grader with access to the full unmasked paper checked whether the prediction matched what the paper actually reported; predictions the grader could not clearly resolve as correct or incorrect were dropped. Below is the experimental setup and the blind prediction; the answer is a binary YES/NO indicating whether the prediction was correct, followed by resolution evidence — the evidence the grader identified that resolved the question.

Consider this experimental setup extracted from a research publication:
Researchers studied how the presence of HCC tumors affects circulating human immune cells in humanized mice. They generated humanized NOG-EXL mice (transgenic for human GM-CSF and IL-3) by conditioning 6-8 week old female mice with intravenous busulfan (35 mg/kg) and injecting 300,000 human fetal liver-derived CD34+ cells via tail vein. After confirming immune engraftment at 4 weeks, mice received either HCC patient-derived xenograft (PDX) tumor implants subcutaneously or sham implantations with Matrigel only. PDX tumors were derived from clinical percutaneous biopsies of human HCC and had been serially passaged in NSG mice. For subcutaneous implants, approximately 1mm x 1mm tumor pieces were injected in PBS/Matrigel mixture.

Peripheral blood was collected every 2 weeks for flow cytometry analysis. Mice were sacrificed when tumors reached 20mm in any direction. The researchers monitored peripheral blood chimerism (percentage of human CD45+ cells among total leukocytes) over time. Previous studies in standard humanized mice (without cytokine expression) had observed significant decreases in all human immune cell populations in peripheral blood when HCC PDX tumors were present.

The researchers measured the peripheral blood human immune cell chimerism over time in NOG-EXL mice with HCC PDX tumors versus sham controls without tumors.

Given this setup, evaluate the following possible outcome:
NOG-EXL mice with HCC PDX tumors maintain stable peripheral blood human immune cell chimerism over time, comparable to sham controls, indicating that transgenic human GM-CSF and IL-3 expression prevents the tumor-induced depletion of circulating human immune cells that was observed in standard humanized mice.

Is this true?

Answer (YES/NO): NO